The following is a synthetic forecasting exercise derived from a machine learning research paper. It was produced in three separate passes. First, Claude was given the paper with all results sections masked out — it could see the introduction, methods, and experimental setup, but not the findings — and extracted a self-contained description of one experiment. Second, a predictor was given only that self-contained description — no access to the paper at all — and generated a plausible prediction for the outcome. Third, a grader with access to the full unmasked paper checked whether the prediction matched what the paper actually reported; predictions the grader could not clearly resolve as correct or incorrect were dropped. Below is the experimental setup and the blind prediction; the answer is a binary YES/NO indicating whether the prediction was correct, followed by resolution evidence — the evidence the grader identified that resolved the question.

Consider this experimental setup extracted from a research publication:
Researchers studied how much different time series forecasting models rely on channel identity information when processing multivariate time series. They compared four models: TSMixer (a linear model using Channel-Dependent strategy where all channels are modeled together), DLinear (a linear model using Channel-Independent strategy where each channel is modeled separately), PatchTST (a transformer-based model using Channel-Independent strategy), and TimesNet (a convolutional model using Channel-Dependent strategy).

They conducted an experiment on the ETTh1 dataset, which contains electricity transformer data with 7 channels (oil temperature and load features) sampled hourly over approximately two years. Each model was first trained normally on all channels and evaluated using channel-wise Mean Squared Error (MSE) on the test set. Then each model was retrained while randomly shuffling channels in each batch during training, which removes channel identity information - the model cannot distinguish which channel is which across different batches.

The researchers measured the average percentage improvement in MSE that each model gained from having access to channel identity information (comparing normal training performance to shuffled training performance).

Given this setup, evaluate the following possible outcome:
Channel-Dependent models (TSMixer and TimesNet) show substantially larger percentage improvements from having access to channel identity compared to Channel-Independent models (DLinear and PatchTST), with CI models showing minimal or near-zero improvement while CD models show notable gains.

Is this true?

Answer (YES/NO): NO